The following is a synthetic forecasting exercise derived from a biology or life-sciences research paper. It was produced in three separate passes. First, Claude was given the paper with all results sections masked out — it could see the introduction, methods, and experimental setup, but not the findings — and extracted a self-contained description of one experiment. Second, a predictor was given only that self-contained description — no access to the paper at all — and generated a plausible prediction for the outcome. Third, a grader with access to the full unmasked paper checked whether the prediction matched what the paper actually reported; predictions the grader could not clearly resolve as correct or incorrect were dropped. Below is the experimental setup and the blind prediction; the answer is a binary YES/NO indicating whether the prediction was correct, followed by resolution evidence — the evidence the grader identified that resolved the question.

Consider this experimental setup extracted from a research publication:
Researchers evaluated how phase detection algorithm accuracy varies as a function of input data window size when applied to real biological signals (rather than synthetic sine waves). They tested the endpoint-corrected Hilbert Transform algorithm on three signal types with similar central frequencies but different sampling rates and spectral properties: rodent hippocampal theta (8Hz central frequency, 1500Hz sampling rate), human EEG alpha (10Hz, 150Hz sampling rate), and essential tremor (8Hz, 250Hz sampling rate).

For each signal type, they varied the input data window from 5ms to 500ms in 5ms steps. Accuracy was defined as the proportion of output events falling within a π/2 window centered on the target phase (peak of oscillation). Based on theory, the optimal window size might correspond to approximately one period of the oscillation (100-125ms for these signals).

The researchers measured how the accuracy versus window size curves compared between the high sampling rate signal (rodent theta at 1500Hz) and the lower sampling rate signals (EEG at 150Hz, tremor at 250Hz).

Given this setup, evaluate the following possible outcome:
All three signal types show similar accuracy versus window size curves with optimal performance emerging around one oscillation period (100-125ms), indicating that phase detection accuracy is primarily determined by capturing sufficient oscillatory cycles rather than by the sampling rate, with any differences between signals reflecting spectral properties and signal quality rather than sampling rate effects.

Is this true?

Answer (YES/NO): NO